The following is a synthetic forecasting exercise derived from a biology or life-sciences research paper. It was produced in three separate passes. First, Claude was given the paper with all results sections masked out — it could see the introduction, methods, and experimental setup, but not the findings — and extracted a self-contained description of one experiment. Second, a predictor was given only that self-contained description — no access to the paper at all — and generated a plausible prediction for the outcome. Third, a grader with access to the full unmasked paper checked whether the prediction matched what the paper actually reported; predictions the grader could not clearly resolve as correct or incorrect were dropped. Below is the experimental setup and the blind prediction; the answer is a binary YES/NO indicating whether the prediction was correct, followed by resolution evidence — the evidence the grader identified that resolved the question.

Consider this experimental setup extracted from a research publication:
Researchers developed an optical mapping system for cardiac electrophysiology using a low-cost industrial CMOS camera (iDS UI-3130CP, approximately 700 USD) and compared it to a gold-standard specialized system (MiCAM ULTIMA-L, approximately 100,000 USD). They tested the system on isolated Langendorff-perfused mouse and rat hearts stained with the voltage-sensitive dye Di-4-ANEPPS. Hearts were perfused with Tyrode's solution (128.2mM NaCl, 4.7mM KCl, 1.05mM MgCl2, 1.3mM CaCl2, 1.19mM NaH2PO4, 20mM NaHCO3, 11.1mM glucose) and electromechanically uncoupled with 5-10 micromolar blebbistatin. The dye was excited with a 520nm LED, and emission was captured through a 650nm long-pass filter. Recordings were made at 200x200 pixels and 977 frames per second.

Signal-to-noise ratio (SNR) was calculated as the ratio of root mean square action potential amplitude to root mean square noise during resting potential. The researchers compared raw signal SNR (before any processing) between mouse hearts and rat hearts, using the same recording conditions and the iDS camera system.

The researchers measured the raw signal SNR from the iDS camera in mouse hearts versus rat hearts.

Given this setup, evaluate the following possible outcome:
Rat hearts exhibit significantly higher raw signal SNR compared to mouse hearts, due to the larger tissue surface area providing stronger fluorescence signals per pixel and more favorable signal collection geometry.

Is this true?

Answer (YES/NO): YES